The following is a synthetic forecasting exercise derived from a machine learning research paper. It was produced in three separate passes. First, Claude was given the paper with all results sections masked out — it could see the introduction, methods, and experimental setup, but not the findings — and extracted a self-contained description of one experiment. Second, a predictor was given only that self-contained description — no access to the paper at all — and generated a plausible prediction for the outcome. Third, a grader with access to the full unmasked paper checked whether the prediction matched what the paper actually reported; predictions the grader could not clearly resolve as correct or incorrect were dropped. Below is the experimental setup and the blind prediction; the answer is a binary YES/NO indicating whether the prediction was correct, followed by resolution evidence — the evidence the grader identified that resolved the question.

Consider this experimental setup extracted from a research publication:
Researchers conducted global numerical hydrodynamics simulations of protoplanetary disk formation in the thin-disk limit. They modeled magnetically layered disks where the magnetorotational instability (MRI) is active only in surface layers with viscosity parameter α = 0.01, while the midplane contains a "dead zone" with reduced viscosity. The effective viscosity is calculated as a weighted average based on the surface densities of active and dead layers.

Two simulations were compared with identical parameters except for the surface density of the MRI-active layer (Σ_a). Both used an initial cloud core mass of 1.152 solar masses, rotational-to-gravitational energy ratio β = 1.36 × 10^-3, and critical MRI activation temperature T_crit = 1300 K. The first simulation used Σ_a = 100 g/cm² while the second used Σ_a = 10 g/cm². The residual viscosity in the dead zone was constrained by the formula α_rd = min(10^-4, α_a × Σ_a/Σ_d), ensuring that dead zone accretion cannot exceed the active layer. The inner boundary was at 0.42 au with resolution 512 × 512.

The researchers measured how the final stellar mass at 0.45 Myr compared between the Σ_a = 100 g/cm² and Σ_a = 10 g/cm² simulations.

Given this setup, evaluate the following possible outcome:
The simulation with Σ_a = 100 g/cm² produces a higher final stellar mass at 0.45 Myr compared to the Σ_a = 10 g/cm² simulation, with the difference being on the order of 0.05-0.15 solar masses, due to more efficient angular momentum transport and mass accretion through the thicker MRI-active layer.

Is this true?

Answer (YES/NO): YES